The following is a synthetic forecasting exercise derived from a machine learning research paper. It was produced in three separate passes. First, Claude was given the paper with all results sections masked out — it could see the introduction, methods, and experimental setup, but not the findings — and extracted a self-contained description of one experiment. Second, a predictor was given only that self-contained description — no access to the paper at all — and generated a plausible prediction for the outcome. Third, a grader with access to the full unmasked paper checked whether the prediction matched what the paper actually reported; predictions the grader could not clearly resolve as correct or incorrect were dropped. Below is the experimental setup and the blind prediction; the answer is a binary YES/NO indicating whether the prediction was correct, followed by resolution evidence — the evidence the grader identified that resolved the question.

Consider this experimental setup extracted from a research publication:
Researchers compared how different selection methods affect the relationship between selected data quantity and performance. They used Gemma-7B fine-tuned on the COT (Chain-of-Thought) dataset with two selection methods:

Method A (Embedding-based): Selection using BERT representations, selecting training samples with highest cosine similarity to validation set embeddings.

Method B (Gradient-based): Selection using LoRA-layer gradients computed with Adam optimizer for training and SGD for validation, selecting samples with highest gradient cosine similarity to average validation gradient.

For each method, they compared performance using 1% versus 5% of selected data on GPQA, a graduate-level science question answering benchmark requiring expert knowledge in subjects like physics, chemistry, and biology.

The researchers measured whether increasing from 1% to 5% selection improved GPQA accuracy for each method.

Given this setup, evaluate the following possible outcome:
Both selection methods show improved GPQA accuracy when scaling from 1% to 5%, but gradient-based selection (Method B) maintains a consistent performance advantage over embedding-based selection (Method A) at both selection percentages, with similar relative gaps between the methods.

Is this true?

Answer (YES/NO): NO